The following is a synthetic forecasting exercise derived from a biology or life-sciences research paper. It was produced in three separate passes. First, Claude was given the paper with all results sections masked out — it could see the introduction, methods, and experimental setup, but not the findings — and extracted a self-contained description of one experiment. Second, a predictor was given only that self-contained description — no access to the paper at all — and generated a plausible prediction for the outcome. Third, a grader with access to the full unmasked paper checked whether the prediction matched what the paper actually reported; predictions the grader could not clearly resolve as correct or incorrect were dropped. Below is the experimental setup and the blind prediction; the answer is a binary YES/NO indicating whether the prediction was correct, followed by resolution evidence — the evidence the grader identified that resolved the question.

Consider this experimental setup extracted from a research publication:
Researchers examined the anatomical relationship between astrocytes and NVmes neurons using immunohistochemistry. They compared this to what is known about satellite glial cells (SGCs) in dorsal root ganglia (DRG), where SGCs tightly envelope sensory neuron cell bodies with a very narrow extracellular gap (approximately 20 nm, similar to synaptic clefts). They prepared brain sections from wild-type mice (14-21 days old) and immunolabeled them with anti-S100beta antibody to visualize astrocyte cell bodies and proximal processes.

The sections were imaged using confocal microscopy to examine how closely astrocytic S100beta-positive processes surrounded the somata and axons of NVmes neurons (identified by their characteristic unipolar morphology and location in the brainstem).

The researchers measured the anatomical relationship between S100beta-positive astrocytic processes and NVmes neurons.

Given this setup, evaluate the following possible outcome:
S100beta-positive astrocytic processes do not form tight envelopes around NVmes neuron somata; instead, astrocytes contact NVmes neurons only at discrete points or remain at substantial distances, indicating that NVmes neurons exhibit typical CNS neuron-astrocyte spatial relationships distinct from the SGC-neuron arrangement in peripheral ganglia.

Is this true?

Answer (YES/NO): NO